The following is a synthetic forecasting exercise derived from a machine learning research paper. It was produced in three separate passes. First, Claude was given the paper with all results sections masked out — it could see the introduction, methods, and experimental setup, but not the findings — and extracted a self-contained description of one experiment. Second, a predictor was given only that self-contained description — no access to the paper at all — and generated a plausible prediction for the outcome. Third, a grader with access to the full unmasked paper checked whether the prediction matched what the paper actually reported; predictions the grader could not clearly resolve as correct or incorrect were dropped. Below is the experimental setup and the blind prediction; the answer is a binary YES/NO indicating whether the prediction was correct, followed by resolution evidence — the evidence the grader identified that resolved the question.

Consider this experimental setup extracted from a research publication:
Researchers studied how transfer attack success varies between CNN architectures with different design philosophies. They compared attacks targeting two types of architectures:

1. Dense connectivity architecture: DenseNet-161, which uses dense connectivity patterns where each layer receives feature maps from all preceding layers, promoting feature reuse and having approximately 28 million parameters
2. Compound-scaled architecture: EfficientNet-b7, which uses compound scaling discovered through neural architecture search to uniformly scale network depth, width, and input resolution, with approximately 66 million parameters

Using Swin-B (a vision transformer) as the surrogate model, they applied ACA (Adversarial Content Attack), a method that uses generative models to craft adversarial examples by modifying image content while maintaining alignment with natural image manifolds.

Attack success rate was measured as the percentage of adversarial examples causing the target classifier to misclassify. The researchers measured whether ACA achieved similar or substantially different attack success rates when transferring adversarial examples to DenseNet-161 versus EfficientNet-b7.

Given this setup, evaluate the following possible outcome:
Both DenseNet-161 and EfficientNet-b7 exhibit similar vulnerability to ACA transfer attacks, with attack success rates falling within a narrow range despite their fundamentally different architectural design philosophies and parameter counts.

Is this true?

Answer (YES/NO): YES